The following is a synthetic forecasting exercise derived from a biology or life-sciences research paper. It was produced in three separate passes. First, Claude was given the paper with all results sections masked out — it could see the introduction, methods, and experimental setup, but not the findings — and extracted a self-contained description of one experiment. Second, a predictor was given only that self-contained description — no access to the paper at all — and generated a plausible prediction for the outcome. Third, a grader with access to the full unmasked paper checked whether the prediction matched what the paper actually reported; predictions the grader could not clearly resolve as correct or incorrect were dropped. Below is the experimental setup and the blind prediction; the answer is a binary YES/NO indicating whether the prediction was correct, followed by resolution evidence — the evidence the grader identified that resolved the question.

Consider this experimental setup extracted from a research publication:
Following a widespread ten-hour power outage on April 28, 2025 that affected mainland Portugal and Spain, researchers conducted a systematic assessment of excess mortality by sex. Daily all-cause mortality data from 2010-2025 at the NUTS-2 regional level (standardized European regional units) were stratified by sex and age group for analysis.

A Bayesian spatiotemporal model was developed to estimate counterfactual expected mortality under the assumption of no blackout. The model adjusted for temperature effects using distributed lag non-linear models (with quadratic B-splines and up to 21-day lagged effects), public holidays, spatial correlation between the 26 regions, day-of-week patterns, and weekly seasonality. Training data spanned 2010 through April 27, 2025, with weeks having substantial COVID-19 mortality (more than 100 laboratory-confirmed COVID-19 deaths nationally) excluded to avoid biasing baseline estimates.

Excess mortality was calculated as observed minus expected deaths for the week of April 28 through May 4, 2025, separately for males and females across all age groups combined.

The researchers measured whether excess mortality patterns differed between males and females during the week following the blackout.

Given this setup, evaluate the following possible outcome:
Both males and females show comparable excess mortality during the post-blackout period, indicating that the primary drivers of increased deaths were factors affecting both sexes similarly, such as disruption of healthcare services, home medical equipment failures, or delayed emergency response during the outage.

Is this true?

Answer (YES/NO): NO